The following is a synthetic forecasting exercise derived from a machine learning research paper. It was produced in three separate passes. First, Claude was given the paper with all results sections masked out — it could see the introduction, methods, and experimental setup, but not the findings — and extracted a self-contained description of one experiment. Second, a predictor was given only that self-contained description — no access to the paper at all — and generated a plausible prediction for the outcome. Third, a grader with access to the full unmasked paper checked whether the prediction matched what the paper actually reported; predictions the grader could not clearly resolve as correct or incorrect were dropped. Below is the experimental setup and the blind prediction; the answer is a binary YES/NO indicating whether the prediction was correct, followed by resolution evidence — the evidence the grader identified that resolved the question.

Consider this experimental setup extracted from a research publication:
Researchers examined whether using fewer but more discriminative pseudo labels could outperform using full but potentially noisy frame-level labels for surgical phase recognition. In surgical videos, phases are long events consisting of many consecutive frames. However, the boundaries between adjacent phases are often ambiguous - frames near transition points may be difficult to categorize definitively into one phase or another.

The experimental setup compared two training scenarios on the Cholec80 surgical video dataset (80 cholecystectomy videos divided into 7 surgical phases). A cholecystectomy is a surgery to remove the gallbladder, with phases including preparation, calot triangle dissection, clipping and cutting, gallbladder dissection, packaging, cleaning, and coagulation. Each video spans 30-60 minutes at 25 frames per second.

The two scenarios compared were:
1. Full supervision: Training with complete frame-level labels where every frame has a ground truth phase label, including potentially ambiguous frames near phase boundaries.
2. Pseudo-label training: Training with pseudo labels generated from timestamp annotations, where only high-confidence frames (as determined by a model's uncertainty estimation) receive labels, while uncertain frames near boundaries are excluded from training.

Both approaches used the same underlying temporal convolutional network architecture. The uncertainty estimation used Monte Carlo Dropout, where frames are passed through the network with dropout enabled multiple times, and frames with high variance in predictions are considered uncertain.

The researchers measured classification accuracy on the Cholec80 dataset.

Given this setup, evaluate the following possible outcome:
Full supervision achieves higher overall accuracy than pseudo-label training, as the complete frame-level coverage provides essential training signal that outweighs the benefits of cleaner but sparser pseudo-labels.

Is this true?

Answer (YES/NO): NO